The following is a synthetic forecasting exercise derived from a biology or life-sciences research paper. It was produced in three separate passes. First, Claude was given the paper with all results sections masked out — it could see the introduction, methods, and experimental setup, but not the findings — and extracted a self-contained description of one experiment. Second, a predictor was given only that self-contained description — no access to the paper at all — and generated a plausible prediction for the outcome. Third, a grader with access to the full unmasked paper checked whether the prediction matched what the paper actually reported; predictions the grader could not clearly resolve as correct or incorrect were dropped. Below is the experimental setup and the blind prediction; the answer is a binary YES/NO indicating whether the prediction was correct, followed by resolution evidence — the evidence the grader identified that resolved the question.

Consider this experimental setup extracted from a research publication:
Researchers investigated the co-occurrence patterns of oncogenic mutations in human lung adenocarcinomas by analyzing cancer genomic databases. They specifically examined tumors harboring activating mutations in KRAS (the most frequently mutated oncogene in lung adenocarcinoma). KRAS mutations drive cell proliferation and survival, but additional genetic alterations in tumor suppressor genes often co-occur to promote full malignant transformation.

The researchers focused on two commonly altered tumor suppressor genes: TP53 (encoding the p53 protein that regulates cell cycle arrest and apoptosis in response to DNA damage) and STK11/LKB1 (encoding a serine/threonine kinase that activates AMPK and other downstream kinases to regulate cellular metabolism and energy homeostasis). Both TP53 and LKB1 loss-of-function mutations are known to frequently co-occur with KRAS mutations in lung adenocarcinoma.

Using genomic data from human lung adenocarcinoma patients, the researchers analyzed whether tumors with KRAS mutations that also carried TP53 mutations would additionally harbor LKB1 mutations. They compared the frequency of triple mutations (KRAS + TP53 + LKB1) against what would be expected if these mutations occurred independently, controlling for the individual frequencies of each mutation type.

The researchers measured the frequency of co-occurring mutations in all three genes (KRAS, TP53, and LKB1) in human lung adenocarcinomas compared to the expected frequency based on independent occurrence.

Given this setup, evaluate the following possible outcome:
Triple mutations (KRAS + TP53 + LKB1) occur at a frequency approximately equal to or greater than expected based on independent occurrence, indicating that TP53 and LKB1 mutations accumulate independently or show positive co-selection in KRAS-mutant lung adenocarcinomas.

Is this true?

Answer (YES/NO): NO